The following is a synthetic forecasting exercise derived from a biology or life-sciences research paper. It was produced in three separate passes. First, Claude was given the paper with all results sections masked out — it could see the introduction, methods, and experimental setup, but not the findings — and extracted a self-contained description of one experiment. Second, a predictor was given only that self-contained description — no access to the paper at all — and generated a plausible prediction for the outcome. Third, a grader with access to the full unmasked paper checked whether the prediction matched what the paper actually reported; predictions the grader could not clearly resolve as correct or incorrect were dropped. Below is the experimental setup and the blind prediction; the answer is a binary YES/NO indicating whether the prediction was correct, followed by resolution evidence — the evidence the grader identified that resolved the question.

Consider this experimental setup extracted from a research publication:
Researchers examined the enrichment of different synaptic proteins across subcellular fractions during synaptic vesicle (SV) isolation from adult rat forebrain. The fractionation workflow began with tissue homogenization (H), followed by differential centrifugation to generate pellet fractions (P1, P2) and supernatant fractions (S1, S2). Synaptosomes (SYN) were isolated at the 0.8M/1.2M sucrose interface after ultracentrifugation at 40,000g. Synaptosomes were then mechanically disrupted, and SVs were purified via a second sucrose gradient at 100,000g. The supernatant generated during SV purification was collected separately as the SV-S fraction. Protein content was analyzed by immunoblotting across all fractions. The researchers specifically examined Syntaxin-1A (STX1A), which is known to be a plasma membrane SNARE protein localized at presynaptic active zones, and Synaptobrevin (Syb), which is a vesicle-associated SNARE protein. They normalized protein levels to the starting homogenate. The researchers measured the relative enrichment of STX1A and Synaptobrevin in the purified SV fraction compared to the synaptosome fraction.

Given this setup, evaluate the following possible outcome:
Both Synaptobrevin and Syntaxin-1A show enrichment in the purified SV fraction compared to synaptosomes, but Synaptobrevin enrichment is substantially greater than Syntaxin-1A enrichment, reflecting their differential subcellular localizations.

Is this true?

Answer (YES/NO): NO